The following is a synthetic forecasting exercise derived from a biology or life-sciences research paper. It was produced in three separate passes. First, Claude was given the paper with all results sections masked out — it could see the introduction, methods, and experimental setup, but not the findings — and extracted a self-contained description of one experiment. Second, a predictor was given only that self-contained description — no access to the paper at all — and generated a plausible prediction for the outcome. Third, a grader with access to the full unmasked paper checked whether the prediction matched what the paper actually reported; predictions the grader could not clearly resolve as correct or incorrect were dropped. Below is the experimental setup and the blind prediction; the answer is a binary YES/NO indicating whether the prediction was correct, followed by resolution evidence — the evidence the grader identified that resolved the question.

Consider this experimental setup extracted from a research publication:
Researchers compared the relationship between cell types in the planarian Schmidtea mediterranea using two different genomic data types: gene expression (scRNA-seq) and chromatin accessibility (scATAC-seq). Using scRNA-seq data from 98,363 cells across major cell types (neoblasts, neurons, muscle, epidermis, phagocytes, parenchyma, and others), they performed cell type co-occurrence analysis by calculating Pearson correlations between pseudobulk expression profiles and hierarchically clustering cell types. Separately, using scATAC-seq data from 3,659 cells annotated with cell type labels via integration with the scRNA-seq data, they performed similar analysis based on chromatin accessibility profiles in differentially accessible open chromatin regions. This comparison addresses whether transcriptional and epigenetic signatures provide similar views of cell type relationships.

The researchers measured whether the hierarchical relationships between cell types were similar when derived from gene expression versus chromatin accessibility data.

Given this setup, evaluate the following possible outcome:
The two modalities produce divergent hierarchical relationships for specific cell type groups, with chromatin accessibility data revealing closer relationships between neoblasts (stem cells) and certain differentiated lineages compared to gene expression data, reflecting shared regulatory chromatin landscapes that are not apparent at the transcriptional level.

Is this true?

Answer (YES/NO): NO